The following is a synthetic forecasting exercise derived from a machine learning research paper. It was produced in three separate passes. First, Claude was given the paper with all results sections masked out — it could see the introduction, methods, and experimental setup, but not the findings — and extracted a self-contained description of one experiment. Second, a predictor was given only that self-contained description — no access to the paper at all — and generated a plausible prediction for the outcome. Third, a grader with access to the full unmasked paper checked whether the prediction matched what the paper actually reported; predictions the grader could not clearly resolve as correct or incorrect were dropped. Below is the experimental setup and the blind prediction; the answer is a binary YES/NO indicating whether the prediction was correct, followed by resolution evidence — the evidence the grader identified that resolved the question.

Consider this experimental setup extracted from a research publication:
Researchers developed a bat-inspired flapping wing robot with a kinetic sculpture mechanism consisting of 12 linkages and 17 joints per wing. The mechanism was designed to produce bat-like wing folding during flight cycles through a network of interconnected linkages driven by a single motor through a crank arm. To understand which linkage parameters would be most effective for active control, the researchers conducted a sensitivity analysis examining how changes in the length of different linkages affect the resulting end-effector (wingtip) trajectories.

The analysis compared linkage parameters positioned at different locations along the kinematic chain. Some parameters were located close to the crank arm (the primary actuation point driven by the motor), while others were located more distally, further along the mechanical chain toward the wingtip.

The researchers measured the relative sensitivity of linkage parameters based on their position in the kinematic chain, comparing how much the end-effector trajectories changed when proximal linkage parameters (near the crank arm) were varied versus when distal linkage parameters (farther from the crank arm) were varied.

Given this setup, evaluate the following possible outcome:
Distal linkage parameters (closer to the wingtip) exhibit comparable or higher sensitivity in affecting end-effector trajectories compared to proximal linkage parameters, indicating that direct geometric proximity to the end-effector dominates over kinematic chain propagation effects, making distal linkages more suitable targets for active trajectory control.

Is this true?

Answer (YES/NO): NO